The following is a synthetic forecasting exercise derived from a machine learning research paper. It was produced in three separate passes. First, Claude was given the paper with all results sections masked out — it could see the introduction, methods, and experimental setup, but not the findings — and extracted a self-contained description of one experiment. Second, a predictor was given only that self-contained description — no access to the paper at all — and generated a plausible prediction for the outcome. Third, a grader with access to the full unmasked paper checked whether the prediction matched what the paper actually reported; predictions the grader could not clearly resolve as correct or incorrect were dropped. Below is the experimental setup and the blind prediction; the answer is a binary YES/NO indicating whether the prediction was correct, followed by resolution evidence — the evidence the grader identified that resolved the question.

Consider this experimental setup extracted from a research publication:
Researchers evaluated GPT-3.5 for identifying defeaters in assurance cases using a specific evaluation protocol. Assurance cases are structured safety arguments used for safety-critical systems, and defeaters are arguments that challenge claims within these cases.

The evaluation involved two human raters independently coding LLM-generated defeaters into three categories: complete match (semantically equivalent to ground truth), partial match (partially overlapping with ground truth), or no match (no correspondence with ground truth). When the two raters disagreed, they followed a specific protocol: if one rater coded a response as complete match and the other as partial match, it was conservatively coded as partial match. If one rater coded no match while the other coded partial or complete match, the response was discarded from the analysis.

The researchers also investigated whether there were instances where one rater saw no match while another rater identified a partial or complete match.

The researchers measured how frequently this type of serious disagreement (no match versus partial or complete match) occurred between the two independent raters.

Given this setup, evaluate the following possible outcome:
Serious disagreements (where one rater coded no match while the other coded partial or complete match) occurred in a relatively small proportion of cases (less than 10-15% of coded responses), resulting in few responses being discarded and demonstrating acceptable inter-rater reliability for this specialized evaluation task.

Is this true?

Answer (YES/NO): YES